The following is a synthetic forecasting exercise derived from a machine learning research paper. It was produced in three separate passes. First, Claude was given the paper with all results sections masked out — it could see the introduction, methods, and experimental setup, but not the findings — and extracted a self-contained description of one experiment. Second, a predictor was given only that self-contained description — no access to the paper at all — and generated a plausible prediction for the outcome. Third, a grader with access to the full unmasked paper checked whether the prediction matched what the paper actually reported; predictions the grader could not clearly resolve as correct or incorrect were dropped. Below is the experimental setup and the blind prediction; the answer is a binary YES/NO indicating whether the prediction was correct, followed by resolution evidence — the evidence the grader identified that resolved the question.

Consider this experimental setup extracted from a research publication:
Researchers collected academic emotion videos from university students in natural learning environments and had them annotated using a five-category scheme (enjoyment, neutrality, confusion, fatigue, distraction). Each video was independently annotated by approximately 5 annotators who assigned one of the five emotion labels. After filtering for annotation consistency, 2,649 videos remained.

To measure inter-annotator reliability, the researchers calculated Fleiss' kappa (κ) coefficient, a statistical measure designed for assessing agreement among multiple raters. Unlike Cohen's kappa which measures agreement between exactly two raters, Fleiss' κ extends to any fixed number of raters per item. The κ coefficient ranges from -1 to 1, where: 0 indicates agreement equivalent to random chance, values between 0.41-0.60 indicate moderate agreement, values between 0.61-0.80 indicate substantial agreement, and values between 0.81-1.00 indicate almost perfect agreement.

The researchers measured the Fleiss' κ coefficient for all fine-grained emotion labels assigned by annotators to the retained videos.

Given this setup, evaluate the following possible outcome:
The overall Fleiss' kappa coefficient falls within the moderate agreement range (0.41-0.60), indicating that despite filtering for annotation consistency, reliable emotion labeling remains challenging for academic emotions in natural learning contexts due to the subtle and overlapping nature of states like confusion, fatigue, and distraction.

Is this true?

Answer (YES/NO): NO